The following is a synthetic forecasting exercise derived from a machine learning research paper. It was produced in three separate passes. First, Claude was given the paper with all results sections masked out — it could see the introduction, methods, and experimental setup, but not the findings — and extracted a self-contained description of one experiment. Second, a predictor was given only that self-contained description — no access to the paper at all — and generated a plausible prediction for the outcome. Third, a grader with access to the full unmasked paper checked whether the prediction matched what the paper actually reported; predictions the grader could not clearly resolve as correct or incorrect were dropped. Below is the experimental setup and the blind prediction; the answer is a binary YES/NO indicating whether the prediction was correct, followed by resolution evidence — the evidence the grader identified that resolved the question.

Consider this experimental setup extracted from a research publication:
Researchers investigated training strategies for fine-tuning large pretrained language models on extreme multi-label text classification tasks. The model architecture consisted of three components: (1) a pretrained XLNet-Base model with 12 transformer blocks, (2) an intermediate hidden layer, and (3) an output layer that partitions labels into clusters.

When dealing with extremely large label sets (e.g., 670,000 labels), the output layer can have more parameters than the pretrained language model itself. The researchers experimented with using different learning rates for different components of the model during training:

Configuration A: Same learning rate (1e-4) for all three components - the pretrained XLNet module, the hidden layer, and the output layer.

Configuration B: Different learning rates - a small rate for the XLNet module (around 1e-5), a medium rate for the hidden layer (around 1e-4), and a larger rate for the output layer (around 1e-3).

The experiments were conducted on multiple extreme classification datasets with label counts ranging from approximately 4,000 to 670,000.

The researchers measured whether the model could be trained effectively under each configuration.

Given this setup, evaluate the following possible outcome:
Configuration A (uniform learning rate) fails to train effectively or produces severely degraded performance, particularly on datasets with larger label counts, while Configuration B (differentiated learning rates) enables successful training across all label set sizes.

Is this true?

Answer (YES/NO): YES